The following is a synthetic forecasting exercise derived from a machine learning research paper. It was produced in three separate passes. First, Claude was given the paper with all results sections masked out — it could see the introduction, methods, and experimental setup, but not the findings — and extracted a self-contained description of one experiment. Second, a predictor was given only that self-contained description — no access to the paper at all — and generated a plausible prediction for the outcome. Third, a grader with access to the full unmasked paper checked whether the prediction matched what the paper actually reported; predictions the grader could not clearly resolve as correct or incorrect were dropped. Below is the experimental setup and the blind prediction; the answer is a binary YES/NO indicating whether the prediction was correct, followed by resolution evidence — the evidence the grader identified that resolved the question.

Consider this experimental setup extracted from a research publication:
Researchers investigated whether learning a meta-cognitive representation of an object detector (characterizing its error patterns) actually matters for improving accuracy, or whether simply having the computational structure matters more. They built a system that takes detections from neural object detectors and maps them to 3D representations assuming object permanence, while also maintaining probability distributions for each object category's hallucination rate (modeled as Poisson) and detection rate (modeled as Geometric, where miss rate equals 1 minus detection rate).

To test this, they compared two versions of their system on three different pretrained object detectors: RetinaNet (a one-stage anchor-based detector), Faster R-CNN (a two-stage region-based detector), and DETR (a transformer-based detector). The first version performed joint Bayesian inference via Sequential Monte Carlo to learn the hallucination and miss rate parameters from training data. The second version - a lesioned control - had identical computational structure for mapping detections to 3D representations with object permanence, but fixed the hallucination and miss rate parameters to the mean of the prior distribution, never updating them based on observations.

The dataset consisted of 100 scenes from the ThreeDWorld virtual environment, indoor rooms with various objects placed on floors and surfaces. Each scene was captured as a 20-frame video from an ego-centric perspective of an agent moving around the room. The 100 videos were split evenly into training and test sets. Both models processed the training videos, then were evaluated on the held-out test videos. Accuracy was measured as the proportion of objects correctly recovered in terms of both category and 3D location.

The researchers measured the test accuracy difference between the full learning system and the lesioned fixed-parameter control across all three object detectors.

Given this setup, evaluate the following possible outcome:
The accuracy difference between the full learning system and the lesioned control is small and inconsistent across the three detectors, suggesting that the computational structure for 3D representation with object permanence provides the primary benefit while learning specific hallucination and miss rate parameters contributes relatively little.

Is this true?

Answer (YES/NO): NO